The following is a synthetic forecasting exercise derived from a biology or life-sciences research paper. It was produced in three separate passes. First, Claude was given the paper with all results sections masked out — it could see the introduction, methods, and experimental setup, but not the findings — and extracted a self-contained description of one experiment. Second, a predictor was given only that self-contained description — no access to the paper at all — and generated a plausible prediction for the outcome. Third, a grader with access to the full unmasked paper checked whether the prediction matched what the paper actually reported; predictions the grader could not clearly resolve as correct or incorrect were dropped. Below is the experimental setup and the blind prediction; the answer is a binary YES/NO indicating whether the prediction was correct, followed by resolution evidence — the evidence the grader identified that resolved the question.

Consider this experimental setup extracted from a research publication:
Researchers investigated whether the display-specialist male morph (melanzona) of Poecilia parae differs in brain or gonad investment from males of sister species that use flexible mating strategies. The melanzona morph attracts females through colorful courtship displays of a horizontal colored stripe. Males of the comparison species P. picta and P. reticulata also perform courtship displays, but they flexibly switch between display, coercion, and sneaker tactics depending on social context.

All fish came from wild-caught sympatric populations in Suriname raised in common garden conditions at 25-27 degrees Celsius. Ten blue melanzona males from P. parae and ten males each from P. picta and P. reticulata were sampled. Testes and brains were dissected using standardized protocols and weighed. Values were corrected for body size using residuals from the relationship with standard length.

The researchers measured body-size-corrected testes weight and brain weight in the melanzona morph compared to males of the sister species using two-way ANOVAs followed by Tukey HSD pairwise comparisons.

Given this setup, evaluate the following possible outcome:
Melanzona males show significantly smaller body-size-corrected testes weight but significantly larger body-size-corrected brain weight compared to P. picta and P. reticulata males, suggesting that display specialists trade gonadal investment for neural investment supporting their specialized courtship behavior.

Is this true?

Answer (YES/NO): NO